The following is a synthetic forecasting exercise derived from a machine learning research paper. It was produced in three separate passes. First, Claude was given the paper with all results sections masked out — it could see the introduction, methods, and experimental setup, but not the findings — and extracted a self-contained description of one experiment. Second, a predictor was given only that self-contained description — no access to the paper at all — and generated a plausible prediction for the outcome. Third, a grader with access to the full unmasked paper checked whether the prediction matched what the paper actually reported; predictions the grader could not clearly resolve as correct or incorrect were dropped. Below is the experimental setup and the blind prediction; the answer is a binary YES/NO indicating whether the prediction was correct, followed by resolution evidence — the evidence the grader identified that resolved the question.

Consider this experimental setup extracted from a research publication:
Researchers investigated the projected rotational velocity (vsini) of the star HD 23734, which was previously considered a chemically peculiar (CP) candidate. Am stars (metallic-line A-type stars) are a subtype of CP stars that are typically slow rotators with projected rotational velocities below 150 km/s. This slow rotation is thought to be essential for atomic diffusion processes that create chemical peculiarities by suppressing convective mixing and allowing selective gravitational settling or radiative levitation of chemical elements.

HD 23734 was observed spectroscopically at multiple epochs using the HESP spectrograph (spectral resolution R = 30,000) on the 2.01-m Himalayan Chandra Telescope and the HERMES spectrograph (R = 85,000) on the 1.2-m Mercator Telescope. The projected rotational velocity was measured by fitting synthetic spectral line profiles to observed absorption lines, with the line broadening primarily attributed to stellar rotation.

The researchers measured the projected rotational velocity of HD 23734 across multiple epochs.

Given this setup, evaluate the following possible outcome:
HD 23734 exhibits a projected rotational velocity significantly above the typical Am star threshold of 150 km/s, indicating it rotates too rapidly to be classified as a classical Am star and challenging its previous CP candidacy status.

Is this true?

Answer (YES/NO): NO